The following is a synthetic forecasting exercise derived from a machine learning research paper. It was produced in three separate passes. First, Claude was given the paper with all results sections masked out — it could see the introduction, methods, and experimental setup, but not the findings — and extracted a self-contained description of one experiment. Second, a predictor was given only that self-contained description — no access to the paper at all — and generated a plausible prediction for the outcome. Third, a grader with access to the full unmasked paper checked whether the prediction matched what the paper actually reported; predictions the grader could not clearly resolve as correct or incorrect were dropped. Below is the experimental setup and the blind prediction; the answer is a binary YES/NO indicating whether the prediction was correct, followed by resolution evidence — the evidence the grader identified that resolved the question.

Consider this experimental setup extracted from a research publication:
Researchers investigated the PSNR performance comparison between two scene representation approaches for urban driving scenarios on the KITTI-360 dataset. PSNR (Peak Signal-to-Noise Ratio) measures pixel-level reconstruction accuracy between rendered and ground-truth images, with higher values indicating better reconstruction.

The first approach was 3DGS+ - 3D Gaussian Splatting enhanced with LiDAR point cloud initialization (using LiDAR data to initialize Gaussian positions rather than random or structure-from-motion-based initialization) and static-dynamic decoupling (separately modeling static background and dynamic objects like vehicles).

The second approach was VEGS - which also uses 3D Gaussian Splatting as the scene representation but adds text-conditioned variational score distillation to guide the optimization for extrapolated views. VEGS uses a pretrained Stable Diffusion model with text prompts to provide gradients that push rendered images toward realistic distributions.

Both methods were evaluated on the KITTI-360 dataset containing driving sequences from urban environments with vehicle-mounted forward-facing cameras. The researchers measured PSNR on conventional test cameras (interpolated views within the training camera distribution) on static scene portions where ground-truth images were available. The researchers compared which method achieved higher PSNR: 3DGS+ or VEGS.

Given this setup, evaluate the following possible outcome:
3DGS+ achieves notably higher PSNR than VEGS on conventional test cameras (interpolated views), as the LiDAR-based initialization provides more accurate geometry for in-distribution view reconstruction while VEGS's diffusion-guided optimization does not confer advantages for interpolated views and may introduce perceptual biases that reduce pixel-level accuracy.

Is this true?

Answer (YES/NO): NO